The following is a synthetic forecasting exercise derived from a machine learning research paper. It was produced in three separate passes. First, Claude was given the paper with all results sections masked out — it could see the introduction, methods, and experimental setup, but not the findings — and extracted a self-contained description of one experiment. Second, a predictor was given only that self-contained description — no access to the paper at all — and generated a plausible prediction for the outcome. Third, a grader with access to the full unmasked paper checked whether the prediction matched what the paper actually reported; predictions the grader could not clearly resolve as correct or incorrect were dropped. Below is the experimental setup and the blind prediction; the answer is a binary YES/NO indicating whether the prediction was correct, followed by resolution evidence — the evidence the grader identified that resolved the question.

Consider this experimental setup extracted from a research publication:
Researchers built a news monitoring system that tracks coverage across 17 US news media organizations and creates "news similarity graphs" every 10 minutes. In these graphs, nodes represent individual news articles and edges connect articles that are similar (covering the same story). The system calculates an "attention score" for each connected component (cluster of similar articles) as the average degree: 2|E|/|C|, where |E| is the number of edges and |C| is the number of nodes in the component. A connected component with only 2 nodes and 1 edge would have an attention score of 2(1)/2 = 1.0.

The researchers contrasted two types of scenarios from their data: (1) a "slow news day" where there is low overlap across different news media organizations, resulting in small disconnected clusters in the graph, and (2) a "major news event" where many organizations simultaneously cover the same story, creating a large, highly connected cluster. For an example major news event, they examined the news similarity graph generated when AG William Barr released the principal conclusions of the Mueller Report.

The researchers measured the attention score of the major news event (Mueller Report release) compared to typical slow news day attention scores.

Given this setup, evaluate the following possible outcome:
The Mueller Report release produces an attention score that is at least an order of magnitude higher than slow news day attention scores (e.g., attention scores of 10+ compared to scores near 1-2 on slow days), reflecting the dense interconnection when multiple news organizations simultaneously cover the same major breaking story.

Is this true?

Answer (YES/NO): YES